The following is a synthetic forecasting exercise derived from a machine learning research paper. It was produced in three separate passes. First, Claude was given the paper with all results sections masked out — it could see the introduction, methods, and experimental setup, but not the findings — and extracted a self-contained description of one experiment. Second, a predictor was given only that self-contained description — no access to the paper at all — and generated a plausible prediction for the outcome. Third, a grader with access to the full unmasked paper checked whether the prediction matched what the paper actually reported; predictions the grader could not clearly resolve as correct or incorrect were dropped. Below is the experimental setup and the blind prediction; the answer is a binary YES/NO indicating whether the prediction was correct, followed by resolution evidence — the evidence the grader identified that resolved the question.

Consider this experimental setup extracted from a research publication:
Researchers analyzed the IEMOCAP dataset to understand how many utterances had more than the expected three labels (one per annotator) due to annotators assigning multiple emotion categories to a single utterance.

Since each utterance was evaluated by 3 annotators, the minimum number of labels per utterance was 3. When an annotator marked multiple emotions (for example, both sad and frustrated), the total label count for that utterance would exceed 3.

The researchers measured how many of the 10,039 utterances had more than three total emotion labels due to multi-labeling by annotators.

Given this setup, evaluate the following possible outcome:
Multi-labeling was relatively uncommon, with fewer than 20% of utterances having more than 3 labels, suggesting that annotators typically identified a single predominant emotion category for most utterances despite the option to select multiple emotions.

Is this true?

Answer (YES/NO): YES